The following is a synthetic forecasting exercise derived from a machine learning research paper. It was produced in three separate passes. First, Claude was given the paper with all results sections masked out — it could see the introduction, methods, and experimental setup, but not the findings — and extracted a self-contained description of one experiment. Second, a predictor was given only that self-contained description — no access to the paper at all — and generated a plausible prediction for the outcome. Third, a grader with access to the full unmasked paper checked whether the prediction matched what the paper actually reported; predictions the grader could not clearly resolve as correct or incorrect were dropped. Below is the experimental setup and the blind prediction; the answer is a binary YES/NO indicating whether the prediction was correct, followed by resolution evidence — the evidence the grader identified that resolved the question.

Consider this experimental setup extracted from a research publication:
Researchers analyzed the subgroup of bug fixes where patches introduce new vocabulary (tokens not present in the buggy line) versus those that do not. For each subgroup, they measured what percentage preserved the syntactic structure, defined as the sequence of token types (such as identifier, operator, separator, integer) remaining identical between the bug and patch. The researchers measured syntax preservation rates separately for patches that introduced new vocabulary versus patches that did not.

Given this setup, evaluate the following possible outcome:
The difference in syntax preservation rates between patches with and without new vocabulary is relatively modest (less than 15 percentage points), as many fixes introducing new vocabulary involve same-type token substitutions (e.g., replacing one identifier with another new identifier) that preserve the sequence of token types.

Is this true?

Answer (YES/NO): NO